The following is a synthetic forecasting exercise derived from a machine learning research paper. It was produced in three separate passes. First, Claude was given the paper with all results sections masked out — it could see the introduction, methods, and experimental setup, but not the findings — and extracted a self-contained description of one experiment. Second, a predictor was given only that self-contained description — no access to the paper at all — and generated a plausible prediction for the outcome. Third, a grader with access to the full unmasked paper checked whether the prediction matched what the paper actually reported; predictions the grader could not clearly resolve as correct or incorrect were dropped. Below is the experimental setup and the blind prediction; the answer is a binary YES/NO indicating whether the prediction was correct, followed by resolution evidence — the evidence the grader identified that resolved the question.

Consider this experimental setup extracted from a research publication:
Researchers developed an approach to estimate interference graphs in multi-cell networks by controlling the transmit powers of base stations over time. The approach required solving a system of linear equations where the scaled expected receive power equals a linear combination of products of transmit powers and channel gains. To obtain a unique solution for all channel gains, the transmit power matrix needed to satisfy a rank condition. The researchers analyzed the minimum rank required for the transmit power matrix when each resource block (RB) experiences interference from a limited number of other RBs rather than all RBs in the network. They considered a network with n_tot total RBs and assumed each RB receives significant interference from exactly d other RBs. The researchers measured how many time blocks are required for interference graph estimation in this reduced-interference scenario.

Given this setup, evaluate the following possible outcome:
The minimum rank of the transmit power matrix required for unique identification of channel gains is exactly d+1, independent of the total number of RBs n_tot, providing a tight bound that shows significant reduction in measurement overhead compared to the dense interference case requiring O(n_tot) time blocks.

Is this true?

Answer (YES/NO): NO